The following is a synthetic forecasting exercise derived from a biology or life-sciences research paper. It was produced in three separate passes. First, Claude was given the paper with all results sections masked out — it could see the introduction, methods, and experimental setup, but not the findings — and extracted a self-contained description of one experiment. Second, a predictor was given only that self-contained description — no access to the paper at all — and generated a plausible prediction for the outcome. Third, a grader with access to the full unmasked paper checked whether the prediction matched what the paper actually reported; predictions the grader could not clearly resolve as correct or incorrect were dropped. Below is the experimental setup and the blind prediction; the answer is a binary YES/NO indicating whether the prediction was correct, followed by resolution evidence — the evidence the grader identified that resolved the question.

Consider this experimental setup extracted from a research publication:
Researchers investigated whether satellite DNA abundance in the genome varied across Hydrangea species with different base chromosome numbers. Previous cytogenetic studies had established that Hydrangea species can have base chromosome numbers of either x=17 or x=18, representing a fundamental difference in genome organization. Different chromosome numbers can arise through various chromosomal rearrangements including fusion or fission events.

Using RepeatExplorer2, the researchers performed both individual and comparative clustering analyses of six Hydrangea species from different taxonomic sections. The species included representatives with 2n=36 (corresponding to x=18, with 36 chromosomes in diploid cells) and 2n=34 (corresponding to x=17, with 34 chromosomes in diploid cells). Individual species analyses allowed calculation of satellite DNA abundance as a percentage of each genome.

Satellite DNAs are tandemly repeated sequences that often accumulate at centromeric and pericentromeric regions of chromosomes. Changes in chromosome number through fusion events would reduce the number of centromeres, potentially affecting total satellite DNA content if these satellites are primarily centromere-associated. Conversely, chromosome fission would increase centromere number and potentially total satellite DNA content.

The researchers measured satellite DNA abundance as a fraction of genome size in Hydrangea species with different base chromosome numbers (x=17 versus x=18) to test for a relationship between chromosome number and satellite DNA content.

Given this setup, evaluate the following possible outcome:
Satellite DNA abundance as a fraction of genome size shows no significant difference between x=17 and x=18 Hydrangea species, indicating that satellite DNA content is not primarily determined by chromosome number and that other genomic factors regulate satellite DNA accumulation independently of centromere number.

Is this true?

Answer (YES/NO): NO